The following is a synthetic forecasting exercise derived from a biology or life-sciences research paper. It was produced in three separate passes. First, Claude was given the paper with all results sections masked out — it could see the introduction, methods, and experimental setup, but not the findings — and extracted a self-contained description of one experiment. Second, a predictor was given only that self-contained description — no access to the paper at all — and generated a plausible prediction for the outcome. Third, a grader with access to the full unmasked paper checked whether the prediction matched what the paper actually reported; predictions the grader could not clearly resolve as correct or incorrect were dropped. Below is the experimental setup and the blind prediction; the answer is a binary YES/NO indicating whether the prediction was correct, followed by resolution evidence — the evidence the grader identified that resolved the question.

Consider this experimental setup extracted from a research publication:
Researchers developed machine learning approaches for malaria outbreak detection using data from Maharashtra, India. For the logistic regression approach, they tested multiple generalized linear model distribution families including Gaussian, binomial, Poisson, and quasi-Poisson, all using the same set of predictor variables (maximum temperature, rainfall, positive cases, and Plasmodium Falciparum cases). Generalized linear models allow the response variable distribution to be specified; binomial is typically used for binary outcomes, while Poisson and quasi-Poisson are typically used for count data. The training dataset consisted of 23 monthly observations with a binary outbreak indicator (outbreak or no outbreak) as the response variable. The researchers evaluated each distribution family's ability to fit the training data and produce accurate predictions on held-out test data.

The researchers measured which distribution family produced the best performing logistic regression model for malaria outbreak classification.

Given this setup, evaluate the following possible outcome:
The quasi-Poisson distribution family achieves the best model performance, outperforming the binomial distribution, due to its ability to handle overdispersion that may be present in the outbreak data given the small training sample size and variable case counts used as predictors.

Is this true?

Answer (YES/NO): NO